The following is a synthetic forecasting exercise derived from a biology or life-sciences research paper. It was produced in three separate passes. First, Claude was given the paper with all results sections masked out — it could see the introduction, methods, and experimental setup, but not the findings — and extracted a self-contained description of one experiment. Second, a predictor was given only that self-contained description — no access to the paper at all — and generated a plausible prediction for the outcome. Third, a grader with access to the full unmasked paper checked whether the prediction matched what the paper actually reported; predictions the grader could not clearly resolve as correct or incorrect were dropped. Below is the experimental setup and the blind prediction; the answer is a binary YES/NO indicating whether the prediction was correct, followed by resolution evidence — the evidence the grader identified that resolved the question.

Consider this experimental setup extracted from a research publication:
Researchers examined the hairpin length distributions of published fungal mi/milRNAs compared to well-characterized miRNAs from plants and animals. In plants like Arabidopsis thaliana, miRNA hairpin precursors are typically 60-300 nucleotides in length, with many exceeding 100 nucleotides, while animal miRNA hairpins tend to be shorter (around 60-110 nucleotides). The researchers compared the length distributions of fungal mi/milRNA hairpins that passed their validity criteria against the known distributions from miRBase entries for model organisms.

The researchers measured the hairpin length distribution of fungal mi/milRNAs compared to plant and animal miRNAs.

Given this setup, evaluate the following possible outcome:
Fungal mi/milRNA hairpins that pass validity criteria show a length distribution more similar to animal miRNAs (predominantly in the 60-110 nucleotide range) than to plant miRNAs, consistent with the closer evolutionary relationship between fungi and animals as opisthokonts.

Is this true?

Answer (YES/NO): NO